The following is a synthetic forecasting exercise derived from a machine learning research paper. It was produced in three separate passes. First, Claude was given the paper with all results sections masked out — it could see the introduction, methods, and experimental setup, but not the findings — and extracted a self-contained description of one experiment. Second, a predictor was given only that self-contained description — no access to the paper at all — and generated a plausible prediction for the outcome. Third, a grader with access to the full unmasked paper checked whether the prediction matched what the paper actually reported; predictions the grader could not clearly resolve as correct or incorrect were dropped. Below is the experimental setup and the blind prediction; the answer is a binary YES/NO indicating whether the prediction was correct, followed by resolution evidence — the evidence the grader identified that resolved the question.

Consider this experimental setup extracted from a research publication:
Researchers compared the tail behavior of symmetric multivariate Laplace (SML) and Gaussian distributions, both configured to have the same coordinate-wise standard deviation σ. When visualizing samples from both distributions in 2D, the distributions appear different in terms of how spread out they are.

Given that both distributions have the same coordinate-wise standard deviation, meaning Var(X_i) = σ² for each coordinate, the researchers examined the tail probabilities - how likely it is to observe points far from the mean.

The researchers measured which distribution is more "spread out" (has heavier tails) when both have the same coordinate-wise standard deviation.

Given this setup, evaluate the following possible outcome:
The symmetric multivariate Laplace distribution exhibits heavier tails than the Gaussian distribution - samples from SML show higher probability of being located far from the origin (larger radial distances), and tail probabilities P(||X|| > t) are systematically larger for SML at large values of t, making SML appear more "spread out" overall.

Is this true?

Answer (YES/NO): YES